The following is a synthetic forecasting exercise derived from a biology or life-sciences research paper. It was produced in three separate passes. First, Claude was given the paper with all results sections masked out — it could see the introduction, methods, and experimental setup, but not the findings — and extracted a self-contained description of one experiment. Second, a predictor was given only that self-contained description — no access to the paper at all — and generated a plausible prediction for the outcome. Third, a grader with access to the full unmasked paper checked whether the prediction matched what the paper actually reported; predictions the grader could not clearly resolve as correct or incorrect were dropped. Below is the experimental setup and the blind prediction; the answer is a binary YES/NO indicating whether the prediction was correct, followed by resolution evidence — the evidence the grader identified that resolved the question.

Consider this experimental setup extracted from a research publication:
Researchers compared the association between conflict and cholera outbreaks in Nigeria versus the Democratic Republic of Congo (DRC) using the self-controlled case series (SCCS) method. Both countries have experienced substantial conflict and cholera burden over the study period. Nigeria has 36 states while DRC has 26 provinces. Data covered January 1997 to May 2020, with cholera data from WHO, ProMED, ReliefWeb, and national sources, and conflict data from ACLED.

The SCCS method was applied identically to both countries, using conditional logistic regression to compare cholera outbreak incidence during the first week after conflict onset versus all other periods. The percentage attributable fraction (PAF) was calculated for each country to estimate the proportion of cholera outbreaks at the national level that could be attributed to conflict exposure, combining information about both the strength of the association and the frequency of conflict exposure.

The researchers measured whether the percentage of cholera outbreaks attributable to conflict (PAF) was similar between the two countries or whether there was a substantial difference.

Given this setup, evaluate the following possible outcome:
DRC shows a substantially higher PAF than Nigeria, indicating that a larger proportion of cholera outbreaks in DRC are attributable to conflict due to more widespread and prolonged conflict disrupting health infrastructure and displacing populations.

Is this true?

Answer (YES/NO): NO